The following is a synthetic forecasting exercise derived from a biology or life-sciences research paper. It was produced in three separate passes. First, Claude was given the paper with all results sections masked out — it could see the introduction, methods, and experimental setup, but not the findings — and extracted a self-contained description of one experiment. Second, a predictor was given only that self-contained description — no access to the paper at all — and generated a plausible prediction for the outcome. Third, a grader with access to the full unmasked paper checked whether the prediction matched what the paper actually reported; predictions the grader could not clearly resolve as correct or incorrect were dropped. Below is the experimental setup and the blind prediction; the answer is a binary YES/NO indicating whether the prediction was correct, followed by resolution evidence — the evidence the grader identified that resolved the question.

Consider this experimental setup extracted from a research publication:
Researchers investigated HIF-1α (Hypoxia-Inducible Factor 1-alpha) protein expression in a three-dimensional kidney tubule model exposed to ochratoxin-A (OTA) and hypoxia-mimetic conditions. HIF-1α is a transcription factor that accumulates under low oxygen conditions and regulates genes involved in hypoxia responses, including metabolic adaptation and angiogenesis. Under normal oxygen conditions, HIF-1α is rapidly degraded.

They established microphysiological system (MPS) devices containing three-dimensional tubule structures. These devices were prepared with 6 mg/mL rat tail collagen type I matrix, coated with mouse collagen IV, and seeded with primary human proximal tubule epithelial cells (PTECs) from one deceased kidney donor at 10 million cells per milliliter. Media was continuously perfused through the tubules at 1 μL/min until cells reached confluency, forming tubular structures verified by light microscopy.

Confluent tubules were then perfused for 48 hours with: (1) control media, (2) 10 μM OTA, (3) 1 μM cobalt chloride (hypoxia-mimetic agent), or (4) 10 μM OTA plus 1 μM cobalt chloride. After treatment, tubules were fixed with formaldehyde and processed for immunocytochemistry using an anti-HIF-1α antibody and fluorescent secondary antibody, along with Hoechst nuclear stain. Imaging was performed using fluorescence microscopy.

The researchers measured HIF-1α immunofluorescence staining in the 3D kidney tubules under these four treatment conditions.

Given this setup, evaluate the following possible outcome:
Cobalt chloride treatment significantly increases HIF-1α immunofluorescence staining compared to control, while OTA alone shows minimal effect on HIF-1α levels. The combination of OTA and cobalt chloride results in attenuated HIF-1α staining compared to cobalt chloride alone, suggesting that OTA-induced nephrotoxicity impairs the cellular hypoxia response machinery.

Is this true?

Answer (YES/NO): NO